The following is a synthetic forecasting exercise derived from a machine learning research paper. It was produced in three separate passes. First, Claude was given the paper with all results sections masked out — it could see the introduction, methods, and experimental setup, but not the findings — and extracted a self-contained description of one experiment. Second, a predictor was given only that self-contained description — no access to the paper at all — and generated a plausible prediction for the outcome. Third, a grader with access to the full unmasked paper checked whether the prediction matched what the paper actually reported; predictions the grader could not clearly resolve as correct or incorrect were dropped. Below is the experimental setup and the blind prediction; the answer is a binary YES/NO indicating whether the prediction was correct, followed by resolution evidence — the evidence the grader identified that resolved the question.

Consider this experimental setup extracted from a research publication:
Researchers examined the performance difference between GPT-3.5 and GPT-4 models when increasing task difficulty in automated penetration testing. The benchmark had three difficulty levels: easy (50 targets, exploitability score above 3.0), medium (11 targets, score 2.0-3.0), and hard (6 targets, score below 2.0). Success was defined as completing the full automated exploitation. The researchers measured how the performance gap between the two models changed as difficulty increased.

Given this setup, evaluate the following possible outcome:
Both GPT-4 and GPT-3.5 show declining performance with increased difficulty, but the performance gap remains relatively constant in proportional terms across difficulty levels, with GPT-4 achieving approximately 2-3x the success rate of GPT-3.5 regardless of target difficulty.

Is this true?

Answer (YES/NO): NO